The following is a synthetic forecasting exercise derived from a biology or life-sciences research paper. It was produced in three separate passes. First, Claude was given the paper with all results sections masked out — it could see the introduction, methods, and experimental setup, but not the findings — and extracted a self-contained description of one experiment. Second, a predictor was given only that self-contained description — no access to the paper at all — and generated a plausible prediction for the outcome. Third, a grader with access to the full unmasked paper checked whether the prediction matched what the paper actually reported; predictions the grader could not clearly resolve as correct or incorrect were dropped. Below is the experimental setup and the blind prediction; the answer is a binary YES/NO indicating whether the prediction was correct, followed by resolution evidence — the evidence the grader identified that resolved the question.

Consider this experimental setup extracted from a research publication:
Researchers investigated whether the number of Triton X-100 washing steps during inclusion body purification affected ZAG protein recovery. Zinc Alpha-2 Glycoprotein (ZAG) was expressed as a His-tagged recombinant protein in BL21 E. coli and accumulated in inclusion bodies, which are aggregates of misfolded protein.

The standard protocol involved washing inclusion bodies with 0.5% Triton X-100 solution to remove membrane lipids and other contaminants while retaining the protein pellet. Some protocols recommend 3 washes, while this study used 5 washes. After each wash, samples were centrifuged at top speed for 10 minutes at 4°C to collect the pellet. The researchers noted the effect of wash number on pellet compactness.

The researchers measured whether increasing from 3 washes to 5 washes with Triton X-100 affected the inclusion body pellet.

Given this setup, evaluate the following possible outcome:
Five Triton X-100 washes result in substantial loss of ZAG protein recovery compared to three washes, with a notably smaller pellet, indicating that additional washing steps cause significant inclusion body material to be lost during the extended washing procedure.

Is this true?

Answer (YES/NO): NO